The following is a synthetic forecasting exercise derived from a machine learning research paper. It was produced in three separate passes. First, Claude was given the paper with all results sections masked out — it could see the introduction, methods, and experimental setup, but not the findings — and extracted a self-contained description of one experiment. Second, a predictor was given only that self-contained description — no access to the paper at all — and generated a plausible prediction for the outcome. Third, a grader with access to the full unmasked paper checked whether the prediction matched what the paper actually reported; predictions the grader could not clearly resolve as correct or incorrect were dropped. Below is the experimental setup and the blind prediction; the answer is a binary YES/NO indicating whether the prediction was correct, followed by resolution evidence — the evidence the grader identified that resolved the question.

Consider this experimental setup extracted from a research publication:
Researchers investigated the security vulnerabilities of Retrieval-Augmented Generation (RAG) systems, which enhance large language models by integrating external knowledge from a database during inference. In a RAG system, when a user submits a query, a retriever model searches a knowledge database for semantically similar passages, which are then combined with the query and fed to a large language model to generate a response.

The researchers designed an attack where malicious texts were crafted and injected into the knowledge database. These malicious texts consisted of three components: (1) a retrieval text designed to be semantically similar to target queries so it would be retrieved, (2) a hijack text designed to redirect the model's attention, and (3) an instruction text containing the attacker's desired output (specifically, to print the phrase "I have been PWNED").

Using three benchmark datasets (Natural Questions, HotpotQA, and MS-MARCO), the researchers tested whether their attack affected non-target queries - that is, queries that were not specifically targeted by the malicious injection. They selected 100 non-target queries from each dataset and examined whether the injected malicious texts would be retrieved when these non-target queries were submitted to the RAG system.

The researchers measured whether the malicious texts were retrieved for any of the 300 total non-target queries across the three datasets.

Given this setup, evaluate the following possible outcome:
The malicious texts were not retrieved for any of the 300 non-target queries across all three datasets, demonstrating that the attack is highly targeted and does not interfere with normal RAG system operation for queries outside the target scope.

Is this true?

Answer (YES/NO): YES